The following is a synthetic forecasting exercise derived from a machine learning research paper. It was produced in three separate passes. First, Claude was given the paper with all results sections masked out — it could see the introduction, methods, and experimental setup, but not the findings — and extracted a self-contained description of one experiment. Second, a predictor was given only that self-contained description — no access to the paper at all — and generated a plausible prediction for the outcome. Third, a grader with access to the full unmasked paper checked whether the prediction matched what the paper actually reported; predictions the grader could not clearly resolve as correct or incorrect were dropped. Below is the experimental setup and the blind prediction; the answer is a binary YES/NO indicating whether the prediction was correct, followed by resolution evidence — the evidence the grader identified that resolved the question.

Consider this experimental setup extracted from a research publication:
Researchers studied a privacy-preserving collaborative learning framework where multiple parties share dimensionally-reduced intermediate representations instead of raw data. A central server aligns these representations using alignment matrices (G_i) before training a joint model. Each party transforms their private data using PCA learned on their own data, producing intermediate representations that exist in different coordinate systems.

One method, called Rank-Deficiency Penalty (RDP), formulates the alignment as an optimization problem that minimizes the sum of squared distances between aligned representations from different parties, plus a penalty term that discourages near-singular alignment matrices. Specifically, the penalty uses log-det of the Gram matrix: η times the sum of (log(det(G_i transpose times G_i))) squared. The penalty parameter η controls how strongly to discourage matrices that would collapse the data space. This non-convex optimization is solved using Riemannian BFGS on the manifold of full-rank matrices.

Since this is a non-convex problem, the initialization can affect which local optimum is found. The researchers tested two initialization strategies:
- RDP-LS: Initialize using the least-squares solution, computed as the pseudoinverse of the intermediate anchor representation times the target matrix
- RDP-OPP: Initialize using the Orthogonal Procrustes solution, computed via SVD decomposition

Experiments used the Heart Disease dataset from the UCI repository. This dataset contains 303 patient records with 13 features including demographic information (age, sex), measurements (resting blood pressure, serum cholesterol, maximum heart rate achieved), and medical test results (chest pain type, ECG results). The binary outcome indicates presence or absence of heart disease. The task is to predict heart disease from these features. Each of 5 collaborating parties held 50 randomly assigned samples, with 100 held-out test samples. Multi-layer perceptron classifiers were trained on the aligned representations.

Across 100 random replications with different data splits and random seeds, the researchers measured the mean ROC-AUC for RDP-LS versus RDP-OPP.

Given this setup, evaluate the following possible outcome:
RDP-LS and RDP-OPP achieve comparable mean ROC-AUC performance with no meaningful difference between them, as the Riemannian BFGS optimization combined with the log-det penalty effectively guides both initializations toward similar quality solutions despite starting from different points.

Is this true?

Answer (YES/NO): YES